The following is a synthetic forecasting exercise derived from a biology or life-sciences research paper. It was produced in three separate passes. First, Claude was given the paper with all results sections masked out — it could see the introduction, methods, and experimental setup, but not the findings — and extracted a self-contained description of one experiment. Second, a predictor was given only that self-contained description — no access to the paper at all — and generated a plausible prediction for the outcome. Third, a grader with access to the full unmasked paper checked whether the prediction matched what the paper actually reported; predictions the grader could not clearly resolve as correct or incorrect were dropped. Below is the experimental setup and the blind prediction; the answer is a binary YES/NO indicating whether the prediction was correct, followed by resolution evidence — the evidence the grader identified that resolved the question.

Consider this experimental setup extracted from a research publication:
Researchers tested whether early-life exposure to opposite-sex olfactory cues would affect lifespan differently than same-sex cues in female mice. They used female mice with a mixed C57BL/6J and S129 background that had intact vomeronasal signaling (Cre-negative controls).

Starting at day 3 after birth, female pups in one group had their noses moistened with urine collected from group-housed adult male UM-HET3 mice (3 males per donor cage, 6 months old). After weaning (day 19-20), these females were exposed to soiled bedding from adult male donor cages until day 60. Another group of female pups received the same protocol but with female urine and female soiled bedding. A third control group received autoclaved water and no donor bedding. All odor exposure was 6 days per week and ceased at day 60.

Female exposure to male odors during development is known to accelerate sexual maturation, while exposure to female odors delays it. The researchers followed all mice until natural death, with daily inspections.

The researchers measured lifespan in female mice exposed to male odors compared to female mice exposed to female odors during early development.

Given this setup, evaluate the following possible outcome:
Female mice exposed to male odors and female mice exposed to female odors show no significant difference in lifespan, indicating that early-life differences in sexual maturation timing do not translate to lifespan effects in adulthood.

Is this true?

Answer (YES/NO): NO